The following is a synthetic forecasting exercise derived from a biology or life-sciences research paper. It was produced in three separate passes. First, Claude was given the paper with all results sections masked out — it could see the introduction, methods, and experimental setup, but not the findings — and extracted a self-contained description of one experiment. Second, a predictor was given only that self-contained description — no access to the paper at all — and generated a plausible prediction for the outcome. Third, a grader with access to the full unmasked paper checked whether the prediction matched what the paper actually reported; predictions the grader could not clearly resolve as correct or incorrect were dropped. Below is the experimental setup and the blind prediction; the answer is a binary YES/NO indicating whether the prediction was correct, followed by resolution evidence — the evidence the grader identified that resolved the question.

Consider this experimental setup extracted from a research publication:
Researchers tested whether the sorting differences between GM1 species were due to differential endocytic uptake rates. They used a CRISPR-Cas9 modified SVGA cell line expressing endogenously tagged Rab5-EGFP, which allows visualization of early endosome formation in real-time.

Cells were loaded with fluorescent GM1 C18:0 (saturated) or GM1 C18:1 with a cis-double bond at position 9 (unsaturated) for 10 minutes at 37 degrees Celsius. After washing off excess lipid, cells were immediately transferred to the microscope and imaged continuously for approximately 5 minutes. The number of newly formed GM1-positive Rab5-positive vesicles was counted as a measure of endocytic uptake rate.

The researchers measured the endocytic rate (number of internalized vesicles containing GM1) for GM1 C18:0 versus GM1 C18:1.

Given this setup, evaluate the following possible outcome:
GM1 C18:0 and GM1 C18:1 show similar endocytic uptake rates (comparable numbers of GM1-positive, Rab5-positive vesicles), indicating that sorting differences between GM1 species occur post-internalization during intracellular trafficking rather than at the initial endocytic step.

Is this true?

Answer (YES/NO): NO